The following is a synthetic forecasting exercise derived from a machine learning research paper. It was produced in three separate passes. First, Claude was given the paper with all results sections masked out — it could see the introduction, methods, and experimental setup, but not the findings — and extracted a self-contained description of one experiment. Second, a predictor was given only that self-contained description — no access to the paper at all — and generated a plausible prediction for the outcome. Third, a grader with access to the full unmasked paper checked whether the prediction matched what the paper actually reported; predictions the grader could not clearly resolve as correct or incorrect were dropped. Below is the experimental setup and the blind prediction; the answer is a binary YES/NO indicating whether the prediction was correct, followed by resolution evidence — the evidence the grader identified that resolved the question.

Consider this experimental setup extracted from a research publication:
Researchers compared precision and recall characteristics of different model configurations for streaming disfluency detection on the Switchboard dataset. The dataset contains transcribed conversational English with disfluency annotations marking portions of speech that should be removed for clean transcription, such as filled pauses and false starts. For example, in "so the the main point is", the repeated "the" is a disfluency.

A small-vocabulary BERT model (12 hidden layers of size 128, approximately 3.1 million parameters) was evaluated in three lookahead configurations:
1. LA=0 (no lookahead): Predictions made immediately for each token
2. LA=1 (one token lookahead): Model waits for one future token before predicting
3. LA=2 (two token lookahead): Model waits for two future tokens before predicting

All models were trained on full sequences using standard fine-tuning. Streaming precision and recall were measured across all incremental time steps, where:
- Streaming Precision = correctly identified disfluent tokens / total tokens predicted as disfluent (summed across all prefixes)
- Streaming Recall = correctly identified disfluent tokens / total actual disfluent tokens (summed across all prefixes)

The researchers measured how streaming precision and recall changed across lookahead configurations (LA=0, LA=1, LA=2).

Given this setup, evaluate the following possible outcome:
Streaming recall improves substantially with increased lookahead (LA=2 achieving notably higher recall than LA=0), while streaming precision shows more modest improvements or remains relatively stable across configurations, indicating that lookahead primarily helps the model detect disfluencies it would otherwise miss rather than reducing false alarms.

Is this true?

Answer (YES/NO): NO